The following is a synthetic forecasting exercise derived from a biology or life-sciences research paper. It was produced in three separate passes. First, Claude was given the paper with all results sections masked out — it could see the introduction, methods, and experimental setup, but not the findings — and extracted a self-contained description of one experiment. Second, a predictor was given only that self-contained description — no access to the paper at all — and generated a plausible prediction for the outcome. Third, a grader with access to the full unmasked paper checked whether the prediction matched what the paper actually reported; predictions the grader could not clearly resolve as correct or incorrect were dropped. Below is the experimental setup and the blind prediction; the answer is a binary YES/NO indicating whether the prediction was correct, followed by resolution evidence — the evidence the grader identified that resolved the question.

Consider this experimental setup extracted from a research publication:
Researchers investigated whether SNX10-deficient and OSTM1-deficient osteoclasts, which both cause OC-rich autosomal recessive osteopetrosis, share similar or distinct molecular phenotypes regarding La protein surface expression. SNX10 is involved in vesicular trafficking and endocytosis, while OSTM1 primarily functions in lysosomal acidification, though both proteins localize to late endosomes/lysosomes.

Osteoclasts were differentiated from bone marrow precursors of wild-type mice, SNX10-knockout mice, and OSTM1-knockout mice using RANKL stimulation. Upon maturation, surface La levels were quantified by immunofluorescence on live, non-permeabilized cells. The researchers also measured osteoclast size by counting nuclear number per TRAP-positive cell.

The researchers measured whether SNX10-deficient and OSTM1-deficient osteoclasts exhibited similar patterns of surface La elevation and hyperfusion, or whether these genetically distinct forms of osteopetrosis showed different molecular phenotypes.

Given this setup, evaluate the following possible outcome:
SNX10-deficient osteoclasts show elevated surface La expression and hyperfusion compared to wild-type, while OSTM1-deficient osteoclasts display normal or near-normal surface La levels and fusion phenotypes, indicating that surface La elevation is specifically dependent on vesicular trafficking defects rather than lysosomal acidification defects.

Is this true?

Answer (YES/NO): NO